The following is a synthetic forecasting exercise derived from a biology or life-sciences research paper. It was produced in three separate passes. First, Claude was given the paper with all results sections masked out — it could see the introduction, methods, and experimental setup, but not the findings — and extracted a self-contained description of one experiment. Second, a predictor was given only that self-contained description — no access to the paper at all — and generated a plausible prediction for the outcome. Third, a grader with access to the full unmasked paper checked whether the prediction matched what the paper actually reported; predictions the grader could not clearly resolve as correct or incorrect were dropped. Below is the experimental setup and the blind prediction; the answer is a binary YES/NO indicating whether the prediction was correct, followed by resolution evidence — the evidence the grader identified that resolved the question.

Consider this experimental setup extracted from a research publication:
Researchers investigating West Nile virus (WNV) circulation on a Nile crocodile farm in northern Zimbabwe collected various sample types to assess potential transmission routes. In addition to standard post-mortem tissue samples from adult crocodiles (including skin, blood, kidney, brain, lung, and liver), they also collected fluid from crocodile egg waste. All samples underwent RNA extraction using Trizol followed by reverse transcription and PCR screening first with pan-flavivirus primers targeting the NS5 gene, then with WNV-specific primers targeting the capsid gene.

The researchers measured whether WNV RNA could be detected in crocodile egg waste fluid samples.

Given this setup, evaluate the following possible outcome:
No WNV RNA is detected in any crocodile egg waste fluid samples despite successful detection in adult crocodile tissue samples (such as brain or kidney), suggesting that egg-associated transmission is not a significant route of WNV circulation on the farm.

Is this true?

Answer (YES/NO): NO